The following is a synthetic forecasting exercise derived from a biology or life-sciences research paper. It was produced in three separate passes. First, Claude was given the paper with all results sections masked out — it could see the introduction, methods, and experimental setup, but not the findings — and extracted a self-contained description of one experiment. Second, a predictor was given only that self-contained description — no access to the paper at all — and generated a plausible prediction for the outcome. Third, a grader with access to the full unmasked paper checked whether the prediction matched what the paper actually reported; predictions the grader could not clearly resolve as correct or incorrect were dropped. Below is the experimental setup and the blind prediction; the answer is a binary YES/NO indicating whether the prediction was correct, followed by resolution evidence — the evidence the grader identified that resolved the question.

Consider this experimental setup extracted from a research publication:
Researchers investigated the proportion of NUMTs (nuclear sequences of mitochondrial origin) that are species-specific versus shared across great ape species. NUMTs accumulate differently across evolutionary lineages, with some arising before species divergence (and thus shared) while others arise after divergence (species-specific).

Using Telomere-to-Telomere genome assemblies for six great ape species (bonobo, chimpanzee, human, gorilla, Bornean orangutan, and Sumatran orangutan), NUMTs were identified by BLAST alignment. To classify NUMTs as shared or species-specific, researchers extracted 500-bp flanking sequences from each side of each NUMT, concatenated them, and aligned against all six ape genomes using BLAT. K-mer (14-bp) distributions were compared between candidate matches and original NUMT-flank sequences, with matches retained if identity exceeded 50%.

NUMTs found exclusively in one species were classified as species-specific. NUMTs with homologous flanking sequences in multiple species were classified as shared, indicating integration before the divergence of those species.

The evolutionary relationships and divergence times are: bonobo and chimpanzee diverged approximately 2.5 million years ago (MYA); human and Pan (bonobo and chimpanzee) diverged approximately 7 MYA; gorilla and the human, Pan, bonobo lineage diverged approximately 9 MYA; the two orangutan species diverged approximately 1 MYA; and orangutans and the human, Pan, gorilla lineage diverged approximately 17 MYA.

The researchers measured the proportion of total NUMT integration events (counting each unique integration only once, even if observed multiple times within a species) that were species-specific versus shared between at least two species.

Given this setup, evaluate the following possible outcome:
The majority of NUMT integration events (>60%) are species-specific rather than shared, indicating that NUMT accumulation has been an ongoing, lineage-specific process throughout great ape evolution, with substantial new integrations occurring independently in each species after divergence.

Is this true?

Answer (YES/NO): NO